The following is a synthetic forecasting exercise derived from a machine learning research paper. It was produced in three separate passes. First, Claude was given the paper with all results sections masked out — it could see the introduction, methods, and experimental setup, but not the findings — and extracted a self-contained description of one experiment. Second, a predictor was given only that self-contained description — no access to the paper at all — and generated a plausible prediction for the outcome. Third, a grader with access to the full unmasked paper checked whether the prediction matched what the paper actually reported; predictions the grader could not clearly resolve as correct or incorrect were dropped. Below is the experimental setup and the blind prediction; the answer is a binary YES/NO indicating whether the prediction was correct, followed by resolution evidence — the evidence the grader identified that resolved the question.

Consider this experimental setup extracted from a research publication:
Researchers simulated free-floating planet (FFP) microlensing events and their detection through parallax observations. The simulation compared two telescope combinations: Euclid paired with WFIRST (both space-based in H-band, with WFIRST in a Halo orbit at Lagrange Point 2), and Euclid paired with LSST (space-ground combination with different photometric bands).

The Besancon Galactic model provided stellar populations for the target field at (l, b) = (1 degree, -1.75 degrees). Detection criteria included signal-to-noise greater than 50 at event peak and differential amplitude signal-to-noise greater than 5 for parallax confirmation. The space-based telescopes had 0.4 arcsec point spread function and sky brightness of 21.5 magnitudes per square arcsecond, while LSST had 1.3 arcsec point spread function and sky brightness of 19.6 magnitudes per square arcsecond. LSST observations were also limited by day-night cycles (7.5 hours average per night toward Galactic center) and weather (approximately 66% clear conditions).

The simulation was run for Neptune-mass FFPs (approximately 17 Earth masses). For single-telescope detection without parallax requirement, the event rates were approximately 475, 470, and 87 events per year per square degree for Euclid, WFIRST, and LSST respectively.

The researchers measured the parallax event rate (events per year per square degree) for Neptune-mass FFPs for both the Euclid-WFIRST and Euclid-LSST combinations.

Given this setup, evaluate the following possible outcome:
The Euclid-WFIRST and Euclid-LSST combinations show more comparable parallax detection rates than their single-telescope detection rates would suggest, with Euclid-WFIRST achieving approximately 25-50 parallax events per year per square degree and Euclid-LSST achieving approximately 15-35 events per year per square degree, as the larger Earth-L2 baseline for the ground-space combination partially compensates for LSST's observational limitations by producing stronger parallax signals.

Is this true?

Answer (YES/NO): NO